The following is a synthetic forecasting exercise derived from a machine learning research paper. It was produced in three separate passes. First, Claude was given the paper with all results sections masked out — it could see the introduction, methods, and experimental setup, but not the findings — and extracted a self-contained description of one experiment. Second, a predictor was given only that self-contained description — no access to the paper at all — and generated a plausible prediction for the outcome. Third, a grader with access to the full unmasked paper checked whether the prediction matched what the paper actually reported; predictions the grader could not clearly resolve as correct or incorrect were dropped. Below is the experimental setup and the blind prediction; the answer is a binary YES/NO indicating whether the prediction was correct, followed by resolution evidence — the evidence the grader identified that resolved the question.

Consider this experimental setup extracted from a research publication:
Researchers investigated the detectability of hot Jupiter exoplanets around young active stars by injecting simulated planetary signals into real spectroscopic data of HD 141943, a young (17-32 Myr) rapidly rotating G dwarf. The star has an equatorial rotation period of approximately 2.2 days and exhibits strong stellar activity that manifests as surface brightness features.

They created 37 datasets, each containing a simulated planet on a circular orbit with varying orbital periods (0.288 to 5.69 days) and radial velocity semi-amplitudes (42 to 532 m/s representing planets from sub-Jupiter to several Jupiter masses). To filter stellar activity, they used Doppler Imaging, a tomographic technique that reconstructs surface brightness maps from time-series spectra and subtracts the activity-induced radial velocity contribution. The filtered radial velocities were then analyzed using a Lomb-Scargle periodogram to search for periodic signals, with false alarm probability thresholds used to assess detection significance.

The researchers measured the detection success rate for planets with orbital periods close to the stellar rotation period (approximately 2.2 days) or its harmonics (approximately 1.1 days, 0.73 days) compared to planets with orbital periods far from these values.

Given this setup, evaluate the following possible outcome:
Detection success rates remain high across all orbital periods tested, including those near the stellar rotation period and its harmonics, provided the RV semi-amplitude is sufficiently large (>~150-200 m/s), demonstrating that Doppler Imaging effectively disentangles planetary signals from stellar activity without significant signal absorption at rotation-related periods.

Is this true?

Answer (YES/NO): NO